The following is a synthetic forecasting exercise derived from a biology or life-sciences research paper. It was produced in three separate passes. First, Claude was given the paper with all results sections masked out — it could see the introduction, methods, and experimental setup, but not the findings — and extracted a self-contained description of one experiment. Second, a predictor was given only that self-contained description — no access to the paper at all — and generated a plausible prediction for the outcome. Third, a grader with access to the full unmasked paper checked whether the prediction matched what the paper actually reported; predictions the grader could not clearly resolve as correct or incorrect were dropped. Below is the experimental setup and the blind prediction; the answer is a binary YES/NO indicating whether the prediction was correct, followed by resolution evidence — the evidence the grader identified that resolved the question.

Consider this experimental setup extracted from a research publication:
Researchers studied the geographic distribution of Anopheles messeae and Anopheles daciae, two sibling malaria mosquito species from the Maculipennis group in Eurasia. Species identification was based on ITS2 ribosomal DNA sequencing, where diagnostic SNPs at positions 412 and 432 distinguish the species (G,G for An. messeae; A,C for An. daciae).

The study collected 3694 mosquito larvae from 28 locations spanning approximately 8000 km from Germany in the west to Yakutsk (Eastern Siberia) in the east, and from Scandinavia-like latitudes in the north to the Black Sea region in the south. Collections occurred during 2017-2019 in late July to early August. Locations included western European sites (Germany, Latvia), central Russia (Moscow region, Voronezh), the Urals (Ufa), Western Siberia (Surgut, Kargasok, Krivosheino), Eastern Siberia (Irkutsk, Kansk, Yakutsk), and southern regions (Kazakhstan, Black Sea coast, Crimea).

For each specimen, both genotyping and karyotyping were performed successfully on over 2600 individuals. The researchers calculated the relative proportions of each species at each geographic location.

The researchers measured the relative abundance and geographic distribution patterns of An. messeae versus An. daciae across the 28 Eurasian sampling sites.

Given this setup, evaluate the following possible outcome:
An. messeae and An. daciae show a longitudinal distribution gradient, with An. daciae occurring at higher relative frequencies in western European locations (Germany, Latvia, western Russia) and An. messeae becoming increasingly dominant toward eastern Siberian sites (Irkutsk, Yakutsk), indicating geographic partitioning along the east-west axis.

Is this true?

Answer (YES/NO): NO